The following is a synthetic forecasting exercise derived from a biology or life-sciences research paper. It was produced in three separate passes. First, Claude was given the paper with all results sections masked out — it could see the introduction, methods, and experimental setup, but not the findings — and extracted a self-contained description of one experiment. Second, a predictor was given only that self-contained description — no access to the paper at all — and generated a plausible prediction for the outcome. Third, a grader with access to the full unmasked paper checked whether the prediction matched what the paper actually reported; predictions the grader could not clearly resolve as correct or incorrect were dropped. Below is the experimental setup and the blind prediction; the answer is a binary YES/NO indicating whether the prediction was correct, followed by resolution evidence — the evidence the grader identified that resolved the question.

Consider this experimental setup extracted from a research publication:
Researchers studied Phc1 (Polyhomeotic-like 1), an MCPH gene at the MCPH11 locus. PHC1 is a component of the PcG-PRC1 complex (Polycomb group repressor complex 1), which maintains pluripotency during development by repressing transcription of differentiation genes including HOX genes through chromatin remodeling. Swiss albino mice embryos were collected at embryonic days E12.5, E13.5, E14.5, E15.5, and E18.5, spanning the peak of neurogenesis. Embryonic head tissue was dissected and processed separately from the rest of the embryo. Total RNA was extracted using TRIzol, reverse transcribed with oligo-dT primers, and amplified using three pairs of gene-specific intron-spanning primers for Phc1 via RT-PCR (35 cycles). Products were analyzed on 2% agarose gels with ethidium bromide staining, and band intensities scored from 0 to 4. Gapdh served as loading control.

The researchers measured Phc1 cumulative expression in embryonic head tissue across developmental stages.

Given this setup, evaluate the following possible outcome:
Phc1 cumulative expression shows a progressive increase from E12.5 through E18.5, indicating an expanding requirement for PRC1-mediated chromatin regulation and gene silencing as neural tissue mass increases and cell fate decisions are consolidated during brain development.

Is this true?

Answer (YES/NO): NO